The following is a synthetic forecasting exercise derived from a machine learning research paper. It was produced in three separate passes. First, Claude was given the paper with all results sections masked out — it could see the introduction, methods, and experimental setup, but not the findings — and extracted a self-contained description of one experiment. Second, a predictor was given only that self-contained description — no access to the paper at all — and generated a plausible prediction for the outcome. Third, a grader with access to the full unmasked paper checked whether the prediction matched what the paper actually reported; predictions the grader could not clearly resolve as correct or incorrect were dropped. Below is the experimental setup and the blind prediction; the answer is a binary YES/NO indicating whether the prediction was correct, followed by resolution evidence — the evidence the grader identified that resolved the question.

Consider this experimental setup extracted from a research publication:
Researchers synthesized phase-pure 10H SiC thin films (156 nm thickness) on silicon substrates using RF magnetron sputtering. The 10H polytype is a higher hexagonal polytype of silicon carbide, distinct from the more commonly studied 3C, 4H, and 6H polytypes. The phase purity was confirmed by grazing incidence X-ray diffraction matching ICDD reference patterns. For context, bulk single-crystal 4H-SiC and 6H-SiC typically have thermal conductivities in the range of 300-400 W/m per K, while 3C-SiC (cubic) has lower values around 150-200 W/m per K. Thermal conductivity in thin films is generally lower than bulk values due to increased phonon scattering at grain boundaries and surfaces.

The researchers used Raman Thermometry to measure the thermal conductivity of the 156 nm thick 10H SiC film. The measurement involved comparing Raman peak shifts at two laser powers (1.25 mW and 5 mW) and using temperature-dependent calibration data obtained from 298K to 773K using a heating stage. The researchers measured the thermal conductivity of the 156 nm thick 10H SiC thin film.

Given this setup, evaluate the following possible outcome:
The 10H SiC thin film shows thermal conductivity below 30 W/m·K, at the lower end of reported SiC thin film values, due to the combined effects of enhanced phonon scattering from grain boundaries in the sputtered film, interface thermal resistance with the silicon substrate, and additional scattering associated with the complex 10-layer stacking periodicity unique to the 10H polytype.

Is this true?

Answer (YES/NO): NO